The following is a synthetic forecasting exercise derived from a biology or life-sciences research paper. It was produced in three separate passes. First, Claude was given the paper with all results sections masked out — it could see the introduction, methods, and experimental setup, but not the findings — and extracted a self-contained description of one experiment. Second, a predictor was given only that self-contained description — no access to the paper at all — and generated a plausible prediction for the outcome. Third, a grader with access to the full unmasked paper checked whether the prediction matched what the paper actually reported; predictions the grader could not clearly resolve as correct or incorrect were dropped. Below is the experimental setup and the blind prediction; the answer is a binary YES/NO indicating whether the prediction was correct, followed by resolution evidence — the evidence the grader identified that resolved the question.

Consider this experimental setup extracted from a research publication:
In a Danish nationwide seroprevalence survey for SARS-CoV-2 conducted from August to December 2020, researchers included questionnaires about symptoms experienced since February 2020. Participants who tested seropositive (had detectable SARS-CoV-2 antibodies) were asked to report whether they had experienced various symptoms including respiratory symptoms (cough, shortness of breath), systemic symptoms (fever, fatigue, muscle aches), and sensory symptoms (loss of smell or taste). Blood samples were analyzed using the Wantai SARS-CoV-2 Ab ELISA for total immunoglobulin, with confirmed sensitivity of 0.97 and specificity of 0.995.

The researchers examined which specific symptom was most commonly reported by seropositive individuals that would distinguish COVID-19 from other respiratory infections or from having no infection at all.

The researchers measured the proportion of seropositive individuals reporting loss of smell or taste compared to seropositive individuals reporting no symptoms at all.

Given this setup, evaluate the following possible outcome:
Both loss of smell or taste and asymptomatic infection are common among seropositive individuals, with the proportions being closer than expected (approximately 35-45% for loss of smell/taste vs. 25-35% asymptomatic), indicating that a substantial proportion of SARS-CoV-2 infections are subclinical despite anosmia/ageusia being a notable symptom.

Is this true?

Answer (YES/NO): NO